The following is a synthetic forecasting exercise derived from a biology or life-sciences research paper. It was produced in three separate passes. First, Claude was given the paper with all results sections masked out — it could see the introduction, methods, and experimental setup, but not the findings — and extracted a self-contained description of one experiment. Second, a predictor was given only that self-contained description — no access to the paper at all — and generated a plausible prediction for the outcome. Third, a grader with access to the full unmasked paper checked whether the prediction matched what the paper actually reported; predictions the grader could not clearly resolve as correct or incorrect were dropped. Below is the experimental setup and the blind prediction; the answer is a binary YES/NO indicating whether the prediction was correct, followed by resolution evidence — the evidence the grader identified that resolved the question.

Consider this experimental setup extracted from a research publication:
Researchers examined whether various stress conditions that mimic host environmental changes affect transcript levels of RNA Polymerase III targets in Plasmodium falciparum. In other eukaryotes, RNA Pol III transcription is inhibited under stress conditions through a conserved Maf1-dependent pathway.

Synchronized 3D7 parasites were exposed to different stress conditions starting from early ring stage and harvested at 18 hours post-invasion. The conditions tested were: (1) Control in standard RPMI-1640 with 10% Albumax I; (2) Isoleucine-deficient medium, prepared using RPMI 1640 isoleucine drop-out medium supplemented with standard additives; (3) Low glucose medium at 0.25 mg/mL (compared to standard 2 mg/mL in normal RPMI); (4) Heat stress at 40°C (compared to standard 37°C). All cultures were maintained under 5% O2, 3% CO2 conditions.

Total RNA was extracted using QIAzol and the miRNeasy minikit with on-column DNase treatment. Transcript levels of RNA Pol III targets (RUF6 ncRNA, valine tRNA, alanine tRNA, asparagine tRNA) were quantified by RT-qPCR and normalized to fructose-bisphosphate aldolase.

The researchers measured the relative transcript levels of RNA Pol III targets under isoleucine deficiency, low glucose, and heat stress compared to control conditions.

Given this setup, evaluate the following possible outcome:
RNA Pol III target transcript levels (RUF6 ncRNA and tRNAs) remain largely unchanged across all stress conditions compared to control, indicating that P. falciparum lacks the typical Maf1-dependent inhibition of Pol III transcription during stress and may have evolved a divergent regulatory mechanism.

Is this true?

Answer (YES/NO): NO